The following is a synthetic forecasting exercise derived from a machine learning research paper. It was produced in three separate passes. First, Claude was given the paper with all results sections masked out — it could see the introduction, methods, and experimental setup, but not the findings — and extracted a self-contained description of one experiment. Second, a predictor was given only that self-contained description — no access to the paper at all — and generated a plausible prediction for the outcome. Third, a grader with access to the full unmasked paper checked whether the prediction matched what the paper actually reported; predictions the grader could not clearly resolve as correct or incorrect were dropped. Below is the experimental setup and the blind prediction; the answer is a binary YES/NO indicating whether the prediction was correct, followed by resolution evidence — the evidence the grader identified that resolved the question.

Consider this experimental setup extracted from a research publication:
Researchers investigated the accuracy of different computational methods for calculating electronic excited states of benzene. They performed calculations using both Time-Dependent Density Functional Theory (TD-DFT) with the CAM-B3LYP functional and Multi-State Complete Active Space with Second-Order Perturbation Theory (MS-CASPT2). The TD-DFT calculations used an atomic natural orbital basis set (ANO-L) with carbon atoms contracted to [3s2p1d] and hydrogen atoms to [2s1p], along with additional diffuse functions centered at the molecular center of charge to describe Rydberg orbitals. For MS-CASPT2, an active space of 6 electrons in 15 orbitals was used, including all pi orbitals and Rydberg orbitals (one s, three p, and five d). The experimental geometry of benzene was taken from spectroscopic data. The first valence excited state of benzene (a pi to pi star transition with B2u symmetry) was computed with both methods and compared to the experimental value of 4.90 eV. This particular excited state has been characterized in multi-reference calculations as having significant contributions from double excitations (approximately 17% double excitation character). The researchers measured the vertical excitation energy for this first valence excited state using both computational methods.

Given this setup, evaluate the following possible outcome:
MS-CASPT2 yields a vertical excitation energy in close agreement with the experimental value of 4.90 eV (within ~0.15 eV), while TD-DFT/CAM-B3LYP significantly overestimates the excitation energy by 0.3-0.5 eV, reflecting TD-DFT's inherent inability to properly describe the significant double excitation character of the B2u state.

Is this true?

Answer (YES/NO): NO